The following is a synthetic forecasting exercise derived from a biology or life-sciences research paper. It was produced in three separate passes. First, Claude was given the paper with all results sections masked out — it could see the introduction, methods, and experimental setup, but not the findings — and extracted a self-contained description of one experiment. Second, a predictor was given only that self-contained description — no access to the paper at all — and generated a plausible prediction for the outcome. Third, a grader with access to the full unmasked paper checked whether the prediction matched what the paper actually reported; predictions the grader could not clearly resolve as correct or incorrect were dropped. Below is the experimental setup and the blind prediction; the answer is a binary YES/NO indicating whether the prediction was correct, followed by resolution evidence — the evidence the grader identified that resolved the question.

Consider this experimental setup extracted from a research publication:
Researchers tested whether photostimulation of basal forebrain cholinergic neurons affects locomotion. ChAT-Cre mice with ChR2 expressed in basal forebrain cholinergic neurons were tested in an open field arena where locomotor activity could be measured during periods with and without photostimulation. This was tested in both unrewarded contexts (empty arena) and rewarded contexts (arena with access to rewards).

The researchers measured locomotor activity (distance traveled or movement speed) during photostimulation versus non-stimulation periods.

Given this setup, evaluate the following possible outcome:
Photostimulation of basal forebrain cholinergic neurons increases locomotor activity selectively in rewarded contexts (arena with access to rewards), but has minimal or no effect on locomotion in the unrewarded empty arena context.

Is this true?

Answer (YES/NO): NO